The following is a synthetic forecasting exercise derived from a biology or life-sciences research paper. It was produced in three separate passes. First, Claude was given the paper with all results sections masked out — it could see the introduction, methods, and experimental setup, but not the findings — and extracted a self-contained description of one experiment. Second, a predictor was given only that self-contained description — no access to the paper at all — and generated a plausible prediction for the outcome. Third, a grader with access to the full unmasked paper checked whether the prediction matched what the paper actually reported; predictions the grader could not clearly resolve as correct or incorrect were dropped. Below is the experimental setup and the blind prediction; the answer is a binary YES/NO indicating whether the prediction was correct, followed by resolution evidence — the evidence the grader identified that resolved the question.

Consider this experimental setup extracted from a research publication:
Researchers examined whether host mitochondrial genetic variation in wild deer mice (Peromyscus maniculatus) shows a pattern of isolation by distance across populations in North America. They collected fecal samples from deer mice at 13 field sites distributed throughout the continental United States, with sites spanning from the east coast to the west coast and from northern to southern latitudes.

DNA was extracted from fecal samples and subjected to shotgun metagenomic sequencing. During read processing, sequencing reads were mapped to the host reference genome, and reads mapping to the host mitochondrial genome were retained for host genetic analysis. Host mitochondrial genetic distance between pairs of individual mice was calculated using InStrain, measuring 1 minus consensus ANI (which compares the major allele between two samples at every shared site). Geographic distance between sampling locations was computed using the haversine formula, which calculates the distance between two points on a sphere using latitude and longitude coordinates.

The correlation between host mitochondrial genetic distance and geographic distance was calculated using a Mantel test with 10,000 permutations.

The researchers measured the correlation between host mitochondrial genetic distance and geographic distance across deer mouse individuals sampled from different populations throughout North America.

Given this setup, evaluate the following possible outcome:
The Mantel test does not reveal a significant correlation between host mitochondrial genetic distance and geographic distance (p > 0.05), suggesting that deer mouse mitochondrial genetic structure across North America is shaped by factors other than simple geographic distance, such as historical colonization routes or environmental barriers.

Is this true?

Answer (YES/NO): NO